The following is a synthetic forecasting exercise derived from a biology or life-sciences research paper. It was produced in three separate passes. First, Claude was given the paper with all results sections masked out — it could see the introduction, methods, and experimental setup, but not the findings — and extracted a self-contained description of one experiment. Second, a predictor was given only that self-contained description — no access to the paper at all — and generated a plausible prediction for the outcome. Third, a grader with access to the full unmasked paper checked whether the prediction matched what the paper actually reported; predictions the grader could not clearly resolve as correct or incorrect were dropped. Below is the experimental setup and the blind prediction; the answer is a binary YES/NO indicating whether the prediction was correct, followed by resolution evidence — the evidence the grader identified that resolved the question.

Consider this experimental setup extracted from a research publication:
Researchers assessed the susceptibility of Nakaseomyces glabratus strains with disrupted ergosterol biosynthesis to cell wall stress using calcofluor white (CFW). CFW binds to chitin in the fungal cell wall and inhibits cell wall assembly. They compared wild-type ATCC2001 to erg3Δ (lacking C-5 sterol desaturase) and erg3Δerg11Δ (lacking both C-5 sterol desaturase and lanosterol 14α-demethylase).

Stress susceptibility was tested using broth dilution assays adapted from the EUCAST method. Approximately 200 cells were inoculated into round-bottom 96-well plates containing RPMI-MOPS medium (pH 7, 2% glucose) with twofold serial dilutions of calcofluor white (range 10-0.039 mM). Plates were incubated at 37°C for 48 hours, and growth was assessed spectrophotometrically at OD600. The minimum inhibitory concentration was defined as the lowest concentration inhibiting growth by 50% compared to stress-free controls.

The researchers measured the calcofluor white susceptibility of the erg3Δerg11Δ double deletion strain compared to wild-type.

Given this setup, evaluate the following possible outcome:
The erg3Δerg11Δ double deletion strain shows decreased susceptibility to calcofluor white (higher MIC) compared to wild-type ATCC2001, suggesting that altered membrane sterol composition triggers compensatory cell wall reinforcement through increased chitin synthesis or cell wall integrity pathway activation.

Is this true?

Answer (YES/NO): NO